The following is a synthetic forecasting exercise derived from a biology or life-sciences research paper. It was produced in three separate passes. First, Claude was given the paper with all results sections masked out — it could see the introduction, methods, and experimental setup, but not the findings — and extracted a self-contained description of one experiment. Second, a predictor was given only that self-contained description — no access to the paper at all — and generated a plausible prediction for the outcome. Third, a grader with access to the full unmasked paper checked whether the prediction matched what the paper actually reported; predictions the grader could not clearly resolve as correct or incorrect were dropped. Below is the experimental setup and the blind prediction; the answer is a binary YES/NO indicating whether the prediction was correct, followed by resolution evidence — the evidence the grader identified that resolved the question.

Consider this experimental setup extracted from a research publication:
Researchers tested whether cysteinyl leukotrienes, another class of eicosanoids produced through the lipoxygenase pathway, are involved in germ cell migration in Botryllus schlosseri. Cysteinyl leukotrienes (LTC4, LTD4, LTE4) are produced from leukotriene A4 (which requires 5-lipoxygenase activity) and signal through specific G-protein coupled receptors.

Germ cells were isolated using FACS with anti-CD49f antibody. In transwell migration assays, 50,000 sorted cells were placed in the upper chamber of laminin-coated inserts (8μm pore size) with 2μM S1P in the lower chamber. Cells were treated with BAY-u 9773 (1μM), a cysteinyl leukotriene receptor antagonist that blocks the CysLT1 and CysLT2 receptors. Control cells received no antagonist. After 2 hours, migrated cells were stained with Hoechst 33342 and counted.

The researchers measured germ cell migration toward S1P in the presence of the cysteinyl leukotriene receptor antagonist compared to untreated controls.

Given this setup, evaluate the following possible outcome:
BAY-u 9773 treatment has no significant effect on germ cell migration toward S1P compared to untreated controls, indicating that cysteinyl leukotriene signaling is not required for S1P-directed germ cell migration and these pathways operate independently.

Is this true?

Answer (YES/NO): YES